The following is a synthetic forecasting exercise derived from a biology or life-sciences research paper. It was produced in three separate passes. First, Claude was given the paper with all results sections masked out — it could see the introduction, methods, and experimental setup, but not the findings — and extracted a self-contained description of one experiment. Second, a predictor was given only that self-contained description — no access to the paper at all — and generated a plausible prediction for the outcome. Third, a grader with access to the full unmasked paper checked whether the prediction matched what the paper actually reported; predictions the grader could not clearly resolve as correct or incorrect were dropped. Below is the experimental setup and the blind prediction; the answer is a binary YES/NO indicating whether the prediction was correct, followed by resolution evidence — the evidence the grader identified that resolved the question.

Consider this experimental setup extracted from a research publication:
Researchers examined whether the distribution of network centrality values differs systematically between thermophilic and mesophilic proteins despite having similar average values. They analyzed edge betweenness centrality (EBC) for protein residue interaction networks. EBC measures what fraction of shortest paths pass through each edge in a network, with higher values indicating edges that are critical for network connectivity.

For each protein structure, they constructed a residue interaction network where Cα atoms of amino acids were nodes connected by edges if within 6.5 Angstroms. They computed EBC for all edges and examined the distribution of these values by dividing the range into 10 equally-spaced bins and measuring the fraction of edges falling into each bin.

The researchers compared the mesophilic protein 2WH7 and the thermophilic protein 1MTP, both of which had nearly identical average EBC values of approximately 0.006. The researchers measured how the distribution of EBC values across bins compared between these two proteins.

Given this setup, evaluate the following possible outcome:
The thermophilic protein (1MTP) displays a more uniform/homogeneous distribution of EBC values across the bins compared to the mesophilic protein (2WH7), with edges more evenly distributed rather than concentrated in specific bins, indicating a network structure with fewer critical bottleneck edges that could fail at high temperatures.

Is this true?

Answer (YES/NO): NO